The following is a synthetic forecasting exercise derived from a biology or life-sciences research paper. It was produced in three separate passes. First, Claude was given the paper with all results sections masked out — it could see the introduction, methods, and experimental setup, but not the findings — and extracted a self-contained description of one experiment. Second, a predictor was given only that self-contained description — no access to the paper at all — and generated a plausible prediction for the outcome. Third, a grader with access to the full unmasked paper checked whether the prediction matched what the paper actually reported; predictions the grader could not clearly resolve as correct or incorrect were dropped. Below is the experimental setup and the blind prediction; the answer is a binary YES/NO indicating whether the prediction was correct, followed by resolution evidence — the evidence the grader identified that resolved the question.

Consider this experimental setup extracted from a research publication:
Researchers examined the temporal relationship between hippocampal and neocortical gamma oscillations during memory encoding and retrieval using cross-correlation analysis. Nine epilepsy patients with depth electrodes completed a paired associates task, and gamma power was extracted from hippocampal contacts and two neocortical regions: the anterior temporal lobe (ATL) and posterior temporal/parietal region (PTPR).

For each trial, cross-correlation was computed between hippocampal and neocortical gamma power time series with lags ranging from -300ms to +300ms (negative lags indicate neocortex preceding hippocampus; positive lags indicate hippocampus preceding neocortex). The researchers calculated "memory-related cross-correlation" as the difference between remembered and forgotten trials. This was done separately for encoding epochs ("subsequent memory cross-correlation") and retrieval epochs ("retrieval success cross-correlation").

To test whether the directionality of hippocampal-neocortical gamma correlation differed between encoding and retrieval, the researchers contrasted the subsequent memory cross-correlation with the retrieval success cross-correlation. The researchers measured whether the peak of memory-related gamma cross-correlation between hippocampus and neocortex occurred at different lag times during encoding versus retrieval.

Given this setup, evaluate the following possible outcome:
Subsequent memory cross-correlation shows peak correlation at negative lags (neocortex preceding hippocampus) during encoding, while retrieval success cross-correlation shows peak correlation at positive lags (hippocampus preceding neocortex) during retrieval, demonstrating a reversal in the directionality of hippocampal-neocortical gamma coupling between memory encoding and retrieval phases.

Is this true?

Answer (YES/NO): YES